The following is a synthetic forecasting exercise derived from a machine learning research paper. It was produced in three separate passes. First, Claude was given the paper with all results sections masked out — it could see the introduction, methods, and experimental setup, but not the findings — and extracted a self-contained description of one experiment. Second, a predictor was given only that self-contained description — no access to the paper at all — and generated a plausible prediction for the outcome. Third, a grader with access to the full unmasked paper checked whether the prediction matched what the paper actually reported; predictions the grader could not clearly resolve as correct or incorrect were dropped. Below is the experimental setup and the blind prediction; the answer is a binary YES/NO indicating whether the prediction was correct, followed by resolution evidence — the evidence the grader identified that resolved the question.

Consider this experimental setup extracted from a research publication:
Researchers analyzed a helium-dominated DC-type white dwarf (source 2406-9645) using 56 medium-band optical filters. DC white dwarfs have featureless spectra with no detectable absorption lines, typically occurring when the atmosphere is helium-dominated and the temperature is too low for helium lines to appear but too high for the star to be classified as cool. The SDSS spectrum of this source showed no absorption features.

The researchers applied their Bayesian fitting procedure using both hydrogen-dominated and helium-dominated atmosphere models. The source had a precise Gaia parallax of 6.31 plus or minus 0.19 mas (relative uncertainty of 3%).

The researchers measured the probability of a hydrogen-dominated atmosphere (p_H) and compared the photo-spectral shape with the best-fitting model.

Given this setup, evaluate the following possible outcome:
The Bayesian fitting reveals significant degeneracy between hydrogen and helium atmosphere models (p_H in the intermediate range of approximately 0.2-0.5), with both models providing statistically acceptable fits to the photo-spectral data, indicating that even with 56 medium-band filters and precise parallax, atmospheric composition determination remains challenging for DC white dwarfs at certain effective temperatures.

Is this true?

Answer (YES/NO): NO